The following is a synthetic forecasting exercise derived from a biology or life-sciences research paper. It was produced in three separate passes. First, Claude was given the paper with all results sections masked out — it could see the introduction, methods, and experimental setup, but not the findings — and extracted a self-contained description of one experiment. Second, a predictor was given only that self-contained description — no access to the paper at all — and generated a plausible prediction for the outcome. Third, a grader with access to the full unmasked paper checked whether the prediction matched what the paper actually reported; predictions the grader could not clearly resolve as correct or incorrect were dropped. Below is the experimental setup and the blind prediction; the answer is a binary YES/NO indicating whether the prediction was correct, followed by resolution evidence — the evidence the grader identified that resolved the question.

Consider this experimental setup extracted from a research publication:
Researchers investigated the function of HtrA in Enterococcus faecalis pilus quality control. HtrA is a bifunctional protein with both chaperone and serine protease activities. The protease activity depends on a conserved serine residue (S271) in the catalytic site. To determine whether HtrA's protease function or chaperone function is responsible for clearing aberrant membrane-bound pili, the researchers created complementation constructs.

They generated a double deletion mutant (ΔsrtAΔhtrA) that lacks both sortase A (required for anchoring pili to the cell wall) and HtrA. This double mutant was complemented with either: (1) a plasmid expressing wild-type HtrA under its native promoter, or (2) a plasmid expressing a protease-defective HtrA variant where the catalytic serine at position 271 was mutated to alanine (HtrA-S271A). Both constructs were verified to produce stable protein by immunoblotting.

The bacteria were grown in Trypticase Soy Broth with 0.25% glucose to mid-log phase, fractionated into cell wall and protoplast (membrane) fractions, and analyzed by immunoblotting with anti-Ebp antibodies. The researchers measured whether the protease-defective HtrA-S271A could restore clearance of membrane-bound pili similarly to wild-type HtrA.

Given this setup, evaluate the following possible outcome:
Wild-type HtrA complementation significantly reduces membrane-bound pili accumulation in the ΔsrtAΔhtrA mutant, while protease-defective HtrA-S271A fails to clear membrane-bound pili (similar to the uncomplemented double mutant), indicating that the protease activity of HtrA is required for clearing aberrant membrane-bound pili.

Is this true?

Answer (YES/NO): NO